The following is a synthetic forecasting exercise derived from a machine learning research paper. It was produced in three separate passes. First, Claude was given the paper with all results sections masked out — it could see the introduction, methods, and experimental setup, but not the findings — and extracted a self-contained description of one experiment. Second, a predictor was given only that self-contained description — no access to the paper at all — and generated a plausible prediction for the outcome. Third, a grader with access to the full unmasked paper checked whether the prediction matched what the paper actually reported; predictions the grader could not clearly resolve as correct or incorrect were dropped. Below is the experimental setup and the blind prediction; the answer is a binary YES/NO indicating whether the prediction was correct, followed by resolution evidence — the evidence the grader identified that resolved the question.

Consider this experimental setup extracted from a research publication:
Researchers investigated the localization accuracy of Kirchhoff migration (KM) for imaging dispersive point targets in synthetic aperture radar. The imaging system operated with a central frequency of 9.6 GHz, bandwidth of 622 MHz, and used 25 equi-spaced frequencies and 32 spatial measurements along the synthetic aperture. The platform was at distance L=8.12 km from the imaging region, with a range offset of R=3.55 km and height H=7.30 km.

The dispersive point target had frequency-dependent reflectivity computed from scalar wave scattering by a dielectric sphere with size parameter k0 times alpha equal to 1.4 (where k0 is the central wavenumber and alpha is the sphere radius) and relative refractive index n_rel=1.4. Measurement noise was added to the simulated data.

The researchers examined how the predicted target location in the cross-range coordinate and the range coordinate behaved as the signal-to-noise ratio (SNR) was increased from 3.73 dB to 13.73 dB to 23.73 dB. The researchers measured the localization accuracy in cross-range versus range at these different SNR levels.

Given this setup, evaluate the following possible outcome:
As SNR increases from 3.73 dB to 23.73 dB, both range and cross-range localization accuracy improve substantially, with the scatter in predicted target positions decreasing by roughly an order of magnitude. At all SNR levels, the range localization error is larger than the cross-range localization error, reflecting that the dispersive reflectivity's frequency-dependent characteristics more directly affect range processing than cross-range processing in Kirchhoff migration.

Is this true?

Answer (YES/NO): NO